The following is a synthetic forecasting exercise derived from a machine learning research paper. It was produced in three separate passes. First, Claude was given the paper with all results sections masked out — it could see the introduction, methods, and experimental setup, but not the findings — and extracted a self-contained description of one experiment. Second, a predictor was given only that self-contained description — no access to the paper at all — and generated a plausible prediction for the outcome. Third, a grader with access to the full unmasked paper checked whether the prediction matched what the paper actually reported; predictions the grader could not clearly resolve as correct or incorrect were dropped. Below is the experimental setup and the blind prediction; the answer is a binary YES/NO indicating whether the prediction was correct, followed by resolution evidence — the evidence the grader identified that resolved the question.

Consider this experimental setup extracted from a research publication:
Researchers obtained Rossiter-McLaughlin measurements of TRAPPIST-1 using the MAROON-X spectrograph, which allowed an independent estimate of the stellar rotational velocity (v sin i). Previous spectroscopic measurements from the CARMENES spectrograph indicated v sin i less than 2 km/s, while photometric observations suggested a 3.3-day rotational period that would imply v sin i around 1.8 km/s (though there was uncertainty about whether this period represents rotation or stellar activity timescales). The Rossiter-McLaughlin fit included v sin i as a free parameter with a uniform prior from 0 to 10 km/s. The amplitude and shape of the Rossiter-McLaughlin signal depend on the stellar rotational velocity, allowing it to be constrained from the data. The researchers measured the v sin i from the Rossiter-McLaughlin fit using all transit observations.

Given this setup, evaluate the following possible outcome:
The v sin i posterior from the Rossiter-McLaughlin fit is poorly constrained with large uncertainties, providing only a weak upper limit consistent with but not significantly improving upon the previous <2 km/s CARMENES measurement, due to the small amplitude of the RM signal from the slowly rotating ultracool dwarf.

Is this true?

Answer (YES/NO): NO